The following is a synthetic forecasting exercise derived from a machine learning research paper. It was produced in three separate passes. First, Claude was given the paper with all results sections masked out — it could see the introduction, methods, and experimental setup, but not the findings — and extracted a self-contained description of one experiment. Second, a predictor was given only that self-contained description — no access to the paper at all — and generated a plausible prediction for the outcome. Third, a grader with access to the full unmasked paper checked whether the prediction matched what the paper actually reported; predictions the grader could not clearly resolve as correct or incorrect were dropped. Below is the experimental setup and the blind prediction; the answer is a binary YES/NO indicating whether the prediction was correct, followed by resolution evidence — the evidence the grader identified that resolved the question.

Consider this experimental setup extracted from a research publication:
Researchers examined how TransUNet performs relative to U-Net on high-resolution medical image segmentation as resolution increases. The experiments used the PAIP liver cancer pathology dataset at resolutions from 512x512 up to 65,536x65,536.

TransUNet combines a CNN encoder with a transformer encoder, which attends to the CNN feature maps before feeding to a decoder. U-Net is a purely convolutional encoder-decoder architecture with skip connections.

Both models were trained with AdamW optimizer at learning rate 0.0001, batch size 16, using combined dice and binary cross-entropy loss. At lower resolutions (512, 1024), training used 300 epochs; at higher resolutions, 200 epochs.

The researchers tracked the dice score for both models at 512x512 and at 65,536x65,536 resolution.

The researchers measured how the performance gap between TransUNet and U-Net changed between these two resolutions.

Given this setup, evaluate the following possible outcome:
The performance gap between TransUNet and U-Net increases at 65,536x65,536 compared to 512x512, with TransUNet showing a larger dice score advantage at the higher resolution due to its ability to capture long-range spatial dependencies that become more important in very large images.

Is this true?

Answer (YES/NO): YES